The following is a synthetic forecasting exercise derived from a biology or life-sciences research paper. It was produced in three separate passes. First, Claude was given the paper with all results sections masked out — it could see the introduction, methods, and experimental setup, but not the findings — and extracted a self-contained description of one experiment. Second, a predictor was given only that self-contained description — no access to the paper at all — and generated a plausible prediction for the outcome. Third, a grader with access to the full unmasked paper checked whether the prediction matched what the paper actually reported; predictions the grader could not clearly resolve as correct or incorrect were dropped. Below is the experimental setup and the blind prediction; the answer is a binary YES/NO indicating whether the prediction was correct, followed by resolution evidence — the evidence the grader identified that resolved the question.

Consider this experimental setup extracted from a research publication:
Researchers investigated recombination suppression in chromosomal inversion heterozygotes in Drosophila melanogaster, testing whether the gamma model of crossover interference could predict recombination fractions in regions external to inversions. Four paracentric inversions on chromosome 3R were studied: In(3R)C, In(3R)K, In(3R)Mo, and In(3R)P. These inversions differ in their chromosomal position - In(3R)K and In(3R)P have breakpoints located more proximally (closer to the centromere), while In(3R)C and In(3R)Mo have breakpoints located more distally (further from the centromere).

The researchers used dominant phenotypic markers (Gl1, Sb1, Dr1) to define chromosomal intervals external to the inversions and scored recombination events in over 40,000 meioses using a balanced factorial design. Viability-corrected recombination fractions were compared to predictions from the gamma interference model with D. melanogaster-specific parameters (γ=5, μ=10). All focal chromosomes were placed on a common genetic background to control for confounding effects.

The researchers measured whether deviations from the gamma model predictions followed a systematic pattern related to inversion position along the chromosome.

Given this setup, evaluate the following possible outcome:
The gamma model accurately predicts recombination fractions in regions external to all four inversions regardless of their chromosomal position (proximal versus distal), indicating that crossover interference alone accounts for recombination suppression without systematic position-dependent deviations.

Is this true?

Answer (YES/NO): NO